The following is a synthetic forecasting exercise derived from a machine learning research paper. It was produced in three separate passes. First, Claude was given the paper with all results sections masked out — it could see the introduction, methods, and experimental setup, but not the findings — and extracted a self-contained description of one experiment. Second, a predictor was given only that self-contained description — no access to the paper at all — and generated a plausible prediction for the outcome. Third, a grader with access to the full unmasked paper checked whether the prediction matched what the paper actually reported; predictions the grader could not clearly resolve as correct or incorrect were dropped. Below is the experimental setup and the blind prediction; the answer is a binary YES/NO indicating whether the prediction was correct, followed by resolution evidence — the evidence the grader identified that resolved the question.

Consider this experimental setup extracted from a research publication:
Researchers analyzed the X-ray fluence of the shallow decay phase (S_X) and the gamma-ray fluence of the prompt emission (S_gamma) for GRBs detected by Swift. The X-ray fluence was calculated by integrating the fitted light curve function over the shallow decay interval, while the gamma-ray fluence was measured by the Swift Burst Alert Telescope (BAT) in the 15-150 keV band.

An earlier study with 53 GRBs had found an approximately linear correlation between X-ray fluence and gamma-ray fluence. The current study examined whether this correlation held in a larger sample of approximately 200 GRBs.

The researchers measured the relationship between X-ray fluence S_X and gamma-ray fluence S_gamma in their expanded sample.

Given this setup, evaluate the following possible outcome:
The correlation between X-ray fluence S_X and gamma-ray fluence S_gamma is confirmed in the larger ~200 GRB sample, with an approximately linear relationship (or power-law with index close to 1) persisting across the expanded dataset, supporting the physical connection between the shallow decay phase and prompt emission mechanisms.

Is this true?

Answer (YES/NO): NO